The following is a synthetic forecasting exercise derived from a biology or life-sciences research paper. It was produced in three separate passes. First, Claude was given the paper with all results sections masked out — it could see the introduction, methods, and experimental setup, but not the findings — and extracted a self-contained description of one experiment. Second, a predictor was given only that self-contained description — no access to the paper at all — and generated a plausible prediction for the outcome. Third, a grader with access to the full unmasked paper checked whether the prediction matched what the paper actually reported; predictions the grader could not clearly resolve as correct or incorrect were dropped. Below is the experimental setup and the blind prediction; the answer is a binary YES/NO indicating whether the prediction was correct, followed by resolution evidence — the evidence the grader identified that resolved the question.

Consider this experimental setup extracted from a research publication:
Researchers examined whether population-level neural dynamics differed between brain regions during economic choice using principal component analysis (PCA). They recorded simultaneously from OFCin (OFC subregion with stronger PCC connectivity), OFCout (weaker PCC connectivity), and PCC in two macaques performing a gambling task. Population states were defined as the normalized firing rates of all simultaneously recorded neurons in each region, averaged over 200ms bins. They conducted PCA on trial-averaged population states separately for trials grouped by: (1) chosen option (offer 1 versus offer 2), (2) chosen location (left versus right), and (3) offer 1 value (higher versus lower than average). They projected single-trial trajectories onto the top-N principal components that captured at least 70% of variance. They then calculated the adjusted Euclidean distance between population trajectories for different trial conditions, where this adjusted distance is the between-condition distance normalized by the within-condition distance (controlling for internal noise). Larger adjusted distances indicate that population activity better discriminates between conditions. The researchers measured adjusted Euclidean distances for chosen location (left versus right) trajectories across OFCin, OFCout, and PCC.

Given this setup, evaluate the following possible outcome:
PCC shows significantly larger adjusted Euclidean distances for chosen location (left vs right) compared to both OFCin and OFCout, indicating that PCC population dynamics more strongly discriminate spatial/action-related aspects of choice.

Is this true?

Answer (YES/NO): NO